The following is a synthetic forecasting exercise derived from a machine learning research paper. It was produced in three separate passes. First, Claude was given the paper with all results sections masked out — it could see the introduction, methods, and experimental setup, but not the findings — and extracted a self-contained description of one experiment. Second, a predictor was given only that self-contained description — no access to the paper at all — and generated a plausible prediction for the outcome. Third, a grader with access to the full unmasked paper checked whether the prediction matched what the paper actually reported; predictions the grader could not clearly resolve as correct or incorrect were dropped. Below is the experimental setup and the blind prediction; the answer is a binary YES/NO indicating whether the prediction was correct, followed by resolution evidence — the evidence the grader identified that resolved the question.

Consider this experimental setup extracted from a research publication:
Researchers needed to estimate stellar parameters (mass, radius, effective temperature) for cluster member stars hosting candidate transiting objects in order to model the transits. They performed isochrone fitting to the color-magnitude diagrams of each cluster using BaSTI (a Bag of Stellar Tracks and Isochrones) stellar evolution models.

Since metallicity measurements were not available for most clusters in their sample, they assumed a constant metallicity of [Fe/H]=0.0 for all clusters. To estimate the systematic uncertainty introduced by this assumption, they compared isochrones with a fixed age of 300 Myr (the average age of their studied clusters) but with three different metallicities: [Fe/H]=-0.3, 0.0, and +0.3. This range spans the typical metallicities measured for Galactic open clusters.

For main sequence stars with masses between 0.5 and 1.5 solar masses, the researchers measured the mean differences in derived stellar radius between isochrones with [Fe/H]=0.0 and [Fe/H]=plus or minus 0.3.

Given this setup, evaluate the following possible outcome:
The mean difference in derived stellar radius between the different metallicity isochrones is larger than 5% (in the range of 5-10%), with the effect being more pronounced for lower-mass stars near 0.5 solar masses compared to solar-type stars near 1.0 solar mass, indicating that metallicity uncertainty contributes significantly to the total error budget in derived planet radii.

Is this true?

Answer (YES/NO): NO